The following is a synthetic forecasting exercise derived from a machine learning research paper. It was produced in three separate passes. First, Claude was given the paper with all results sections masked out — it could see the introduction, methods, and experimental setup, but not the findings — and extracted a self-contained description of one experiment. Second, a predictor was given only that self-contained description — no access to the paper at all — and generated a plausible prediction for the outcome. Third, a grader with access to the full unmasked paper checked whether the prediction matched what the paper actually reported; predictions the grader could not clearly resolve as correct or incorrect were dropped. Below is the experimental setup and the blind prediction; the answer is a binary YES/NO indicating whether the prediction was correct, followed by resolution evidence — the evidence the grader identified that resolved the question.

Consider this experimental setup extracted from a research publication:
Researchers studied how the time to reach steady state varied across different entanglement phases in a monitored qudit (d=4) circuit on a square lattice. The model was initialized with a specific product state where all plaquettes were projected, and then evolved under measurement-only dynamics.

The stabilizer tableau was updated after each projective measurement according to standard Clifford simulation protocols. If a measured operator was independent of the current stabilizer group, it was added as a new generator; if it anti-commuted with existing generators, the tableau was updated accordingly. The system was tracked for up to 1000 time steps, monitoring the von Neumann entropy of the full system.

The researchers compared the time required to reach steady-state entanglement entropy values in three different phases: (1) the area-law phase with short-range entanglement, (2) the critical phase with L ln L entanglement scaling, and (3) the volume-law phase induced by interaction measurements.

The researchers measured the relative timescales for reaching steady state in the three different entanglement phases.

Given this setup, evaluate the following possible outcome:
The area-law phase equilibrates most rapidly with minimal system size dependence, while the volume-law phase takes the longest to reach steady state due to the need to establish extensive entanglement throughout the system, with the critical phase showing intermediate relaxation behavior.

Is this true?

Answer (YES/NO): NO